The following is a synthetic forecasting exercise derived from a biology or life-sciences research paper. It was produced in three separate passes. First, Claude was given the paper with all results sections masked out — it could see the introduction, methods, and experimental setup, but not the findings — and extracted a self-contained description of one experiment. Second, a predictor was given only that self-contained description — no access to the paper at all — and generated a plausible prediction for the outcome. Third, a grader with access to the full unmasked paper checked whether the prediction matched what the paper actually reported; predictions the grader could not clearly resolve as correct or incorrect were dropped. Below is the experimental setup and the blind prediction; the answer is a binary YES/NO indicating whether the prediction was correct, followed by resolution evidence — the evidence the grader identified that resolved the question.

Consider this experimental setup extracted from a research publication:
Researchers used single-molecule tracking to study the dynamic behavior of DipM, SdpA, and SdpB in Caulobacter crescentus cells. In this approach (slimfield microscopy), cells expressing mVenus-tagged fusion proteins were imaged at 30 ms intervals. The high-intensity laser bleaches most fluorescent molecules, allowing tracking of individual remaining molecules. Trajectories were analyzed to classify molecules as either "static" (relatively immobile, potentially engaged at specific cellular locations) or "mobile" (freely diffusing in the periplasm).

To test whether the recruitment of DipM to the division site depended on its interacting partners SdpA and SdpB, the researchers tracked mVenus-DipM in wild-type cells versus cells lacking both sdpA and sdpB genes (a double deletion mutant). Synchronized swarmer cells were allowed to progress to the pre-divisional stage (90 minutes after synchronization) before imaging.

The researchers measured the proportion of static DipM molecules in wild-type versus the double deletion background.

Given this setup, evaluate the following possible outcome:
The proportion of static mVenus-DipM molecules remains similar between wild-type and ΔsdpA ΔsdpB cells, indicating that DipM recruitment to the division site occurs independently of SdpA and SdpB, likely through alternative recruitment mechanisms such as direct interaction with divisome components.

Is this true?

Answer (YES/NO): NO